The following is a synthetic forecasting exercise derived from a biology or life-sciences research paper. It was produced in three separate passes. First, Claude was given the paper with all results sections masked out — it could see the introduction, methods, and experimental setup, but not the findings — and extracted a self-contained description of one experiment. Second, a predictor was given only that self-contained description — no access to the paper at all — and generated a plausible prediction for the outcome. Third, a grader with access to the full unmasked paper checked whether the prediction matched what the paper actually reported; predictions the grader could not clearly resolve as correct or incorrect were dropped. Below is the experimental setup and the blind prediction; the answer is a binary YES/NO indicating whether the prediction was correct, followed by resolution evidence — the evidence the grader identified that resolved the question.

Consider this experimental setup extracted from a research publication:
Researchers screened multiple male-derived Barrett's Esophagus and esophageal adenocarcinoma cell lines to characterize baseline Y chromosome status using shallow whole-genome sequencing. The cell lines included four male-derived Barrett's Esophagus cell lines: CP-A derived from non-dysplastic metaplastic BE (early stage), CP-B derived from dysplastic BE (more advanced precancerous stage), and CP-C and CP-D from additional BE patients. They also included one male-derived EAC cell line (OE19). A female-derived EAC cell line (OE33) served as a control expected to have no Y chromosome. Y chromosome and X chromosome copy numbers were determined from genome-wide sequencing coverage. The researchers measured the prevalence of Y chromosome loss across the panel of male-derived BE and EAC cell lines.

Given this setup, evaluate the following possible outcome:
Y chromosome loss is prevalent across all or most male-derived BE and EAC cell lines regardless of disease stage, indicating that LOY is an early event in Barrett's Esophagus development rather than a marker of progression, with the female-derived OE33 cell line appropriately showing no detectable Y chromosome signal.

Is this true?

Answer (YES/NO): NO